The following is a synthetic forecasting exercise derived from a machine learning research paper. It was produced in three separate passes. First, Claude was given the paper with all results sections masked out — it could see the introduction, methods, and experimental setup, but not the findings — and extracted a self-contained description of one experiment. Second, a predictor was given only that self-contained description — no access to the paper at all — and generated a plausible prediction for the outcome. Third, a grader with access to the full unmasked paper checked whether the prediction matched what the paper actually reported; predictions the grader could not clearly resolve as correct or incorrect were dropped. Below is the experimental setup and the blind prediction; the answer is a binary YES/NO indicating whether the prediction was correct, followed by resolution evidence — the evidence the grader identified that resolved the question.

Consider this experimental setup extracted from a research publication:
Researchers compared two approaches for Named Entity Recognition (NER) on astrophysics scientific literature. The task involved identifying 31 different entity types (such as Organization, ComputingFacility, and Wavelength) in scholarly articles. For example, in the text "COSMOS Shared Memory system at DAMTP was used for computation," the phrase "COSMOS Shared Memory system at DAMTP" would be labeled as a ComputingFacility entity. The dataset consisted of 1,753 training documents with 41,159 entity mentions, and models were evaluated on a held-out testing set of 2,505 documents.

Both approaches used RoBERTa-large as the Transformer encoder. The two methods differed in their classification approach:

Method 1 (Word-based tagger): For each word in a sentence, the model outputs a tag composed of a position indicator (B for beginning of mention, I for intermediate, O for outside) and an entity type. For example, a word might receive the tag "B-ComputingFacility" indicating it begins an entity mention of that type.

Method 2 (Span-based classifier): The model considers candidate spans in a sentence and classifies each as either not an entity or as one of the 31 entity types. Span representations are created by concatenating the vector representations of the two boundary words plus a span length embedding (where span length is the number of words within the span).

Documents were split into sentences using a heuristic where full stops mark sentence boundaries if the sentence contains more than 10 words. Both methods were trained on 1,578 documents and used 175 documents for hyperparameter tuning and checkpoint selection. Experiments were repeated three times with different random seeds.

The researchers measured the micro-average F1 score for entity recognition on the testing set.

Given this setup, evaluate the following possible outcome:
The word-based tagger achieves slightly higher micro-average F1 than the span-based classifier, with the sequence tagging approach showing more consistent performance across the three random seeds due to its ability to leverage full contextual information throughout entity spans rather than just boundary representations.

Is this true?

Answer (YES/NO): NO